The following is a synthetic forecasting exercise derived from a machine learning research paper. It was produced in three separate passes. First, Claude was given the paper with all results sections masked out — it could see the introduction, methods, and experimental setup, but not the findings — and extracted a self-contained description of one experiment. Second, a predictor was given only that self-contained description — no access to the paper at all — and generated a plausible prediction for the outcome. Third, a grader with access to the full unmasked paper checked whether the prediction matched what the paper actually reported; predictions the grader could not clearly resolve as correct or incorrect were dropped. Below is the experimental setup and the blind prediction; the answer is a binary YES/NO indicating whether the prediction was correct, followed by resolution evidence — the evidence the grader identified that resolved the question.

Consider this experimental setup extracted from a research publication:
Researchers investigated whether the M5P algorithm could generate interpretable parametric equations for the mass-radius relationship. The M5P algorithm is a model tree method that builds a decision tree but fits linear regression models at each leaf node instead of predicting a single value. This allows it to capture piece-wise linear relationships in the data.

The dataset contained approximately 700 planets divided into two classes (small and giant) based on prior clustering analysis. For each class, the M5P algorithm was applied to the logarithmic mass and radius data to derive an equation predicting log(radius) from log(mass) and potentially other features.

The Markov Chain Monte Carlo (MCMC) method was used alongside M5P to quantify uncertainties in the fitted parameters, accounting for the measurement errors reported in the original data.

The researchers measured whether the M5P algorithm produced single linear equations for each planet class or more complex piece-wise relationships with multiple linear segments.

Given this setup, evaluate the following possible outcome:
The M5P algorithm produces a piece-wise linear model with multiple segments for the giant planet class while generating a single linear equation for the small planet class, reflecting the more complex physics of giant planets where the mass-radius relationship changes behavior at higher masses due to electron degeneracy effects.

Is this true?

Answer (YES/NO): NO